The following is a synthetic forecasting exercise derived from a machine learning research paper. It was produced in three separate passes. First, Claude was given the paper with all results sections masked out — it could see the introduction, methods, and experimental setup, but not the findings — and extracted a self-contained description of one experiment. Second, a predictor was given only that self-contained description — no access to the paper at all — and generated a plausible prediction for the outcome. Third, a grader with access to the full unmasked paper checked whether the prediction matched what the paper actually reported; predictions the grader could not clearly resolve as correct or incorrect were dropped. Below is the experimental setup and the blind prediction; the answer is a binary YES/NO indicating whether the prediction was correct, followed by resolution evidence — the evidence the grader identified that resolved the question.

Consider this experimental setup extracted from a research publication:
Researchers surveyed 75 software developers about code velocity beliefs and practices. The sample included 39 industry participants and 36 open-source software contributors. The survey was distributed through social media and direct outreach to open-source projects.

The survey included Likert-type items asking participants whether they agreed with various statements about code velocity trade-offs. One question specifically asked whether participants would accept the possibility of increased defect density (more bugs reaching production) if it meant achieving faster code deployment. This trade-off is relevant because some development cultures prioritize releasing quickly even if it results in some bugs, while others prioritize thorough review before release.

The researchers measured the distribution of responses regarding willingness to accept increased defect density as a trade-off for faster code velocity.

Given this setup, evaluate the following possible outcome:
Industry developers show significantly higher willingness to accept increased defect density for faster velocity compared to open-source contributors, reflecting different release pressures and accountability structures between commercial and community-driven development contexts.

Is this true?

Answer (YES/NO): YES